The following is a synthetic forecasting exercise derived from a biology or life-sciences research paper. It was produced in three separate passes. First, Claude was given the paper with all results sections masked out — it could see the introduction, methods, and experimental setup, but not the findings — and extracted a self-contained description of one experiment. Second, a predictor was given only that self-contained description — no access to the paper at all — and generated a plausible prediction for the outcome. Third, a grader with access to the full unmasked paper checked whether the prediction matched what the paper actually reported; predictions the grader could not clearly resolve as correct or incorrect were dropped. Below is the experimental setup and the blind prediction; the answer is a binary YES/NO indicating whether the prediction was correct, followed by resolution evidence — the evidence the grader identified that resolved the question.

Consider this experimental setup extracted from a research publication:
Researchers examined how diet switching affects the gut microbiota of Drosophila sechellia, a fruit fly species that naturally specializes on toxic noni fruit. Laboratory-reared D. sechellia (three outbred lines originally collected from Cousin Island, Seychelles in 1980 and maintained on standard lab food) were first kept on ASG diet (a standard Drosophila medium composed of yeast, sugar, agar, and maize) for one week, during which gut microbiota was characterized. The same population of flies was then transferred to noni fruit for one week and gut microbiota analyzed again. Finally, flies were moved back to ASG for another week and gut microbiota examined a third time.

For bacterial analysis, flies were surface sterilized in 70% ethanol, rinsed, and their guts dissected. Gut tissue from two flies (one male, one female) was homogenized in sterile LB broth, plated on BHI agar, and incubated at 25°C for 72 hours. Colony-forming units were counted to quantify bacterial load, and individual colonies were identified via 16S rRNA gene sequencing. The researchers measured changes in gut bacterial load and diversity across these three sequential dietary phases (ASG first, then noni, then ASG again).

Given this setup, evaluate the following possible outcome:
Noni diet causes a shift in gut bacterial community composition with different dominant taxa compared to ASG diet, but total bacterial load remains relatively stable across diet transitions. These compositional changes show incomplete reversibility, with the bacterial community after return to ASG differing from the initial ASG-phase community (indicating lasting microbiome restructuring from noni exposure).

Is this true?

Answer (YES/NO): NO